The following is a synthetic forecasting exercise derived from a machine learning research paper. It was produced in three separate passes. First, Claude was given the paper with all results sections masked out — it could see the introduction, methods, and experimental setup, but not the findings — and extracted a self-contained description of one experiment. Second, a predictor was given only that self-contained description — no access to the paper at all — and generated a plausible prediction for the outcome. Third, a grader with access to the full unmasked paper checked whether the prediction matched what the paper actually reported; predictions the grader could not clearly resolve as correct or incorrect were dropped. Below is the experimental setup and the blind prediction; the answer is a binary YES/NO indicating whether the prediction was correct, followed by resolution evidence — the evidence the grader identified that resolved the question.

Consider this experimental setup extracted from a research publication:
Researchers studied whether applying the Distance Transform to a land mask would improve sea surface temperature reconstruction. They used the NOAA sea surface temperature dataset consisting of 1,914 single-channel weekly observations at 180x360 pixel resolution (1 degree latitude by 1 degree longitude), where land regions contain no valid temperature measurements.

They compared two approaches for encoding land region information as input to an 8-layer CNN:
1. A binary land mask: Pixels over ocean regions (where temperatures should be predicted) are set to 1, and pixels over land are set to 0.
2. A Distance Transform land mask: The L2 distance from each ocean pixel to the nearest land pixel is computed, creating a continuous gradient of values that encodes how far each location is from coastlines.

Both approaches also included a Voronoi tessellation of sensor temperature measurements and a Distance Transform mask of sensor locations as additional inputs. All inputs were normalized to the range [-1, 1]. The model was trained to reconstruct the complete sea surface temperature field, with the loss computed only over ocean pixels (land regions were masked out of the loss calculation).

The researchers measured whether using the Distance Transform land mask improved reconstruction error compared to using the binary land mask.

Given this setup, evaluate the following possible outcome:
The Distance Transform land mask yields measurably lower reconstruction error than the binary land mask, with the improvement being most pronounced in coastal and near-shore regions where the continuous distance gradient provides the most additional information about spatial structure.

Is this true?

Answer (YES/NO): NO